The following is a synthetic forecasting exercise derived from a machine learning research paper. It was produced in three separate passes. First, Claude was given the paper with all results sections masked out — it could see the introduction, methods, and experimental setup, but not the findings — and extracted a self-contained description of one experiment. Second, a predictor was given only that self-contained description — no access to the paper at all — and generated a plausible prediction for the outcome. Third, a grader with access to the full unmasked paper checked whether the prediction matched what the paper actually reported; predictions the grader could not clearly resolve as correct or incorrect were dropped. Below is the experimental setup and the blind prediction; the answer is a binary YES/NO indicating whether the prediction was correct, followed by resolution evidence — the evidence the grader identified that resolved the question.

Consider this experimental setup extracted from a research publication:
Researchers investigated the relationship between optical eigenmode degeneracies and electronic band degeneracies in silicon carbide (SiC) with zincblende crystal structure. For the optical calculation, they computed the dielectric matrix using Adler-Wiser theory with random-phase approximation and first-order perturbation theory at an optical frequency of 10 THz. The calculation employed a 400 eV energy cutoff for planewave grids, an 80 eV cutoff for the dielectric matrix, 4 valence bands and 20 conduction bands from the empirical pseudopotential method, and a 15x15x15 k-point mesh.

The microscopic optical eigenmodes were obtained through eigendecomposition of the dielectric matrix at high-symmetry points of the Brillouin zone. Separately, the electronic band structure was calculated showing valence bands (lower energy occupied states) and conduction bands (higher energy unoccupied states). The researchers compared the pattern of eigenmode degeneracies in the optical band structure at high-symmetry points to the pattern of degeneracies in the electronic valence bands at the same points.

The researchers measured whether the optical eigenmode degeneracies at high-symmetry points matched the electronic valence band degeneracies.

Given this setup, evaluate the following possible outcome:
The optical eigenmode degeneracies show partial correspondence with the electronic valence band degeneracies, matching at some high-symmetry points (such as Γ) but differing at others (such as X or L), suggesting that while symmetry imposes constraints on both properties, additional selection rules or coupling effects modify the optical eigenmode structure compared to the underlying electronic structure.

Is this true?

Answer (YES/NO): NO